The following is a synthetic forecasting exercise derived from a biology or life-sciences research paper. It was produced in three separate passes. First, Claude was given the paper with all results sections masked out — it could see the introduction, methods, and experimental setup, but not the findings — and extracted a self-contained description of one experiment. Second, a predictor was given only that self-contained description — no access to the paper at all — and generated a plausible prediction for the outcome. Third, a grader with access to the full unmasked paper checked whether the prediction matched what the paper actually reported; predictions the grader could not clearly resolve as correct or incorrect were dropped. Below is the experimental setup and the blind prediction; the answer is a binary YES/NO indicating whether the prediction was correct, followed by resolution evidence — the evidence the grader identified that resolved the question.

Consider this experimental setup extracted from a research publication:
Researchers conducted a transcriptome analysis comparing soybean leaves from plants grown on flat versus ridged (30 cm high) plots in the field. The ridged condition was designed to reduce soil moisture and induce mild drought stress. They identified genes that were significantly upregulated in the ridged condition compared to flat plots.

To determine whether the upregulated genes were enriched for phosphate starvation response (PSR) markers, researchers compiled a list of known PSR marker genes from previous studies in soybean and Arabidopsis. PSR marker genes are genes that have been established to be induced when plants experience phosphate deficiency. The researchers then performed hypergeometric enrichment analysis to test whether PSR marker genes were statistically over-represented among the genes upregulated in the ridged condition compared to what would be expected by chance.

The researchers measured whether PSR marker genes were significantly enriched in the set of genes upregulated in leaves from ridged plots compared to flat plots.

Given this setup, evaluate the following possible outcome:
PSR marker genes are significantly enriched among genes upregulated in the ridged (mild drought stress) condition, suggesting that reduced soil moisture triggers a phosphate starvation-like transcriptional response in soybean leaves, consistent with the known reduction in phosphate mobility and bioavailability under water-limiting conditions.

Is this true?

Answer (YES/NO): YES